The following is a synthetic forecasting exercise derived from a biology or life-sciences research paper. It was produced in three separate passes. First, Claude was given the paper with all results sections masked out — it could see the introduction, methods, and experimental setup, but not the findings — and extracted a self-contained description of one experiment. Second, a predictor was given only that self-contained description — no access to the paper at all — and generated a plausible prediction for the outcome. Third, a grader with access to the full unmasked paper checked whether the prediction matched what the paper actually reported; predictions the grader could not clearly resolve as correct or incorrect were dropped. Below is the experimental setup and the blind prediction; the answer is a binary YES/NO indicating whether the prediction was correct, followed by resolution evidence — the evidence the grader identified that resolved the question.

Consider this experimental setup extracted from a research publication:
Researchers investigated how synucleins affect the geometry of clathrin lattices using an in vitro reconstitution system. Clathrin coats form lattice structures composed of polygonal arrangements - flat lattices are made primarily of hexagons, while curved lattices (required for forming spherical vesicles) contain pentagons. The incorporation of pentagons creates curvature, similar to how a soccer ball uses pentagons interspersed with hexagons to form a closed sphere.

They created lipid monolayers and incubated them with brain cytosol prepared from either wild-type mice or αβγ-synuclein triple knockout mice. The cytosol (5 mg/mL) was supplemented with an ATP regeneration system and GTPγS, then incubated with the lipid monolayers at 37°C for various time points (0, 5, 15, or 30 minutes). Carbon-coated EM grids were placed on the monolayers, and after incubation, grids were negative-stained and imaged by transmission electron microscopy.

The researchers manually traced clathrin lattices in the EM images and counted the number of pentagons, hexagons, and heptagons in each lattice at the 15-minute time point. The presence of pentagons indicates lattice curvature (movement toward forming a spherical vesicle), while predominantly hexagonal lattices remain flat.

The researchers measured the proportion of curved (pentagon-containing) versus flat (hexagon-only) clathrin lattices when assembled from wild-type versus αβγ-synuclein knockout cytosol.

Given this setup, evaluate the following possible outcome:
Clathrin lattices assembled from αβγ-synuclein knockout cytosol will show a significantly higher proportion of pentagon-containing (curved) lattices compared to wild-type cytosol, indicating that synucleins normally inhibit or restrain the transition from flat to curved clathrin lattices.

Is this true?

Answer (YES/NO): NO